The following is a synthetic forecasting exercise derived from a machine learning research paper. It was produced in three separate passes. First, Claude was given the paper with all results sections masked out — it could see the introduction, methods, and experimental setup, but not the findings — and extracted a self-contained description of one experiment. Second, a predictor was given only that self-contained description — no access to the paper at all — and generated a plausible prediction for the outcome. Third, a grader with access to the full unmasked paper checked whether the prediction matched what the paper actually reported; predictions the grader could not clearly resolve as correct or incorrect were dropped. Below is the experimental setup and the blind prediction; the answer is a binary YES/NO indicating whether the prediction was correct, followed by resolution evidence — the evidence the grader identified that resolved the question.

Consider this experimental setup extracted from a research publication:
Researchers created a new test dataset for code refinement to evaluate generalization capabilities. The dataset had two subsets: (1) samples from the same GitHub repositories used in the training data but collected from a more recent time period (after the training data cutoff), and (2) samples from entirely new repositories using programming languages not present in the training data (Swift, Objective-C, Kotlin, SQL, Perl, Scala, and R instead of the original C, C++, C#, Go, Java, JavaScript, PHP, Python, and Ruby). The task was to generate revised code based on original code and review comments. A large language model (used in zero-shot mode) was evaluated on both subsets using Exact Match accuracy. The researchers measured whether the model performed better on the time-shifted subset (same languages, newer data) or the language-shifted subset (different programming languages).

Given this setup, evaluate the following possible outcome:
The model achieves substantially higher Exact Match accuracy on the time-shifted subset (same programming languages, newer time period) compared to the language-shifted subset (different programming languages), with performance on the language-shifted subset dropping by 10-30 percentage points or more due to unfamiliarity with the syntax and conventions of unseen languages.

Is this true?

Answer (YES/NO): NO